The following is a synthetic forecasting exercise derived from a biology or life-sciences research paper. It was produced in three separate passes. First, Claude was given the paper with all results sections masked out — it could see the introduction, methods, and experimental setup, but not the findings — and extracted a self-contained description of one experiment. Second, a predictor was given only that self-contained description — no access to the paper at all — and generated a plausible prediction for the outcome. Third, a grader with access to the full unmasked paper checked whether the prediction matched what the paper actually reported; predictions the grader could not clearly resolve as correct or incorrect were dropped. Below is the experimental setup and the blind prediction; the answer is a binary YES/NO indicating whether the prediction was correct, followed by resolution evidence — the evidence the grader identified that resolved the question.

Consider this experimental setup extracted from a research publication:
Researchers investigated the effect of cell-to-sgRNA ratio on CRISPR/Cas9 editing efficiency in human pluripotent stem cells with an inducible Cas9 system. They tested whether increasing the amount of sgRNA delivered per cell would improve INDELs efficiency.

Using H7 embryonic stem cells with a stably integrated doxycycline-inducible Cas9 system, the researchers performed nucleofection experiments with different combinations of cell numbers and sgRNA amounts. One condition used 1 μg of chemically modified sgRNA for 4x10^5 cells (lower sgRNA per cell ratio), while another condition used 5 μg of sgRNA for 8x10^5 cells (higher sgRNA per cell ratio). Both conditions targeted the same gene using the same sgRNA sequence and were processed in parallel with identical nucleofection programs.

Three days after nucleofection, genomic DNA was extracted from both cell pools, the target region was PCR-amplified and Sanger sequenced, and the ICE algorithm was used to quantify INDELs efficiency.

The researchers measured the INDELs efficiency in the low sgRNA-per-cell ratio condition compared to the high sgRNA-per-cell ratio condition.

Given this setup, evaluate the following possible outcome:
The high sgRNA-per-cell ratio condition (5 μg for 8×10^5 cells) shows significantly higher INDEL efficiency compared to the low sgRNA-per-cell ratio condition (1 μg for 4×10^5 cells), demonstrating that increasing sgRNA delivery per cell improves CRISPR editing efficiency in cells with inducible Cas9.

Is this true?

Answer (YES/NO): YES